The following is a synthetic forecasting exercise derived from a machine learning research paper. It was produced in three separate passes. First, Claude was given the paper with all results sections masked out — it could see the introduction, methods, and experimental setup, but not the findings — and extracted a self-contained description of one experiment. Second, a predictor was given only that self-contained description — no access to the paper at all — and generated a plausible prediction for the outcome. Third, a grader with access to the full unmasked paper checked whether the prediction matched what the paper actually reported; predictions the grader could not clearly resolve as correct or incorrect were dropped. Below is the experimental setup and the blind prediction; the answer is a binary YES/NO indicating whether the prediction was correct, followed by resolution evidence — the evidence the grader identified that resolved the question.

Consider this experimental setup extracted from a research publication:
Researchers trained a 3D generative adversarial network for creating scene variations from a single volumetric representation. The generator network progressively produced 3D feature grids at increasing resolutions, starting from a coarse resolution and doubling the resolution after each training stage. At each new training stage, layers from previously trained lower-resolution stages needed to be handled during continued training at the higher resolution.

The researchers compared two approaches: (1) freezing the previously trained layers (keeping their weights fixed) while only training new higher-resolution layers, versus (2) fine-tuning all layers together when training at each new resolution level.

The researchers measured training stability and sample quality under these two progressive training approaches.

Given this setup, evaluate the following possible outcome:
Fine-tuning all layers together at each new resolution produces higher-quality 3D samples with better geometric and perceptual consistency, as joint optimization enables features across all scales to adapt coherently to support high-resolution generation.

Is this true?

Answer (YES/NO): NO